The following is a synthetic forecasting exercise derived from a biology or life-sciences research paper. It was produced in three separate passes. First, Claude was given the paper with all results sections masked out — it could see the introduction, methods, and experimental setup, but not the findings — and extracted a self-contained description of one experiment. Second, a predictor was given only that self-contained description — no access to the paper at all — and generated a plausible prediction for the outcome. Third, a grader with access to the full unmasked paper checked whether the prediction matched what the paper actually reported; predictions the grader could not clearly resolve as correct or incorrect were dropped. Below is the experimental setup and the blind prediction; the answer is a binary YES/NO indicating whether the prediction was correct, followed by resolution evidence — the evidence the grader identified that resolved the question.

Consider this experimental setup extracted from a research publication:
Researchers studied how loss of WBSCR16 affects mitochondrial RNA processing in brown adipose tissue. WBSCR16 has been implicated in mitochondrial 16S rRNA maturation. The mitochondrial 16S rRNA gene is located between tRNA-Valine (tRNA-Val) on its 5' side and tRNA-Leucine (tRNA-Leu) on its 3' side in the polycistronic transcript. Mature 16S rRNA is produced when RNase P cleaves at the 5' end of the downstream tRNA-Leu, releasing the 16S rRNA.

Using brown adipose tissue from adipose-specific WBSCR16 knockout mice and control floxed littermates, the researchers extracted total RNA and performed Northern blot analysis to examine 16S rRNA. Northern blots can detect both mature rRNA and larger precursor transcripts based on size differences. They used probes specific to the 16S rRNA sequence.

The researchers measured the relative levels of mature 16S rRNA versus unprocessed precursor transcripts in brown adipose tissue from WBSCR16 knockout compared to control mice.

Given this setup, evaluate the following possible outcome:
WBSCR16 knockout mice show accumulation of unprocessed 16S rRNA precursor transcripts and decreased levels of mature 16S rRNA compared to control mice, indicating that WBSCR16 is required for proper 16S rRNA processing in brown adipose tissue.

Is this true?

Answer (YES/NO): YES